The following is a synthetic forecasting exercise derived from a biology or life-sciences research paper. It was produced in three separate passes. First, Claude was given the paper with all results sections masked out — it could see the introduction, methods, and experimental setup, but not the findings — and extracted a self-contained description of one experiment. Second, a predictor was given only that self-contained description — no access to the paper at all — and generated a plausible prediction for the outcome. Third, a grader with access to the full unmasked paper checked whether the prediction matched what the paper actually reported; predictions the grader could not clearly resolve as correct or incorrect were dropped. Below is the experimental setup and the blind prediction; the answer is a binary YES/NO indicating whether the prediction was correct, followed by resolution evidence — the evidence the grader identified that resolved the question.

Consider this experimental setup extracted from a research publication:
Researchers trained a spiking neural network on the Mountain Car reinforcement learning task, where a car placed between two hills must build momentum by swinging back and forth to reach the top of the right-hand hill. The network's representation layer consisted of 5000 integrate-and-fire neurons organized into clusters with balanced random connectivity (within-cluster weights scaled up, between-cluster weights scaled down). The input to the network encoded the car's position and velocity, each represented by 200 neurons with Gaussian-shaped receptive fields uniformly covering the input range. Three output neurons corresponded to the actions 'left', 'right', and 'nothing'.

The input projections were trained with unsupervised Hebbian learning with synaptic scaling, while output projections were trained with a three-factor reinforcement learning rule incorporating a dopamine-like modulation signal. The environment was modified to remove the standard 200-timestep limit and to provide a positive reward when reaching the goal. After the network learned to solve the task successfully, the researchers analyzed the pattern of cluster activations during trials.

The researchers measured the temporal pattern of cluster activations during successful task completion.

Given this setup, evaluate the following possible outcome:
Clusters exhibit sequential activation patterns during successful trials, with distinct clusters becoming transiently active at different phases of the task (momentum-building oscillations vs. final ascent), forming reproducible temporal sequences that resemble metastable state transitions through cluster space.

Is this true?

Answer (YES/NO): YES